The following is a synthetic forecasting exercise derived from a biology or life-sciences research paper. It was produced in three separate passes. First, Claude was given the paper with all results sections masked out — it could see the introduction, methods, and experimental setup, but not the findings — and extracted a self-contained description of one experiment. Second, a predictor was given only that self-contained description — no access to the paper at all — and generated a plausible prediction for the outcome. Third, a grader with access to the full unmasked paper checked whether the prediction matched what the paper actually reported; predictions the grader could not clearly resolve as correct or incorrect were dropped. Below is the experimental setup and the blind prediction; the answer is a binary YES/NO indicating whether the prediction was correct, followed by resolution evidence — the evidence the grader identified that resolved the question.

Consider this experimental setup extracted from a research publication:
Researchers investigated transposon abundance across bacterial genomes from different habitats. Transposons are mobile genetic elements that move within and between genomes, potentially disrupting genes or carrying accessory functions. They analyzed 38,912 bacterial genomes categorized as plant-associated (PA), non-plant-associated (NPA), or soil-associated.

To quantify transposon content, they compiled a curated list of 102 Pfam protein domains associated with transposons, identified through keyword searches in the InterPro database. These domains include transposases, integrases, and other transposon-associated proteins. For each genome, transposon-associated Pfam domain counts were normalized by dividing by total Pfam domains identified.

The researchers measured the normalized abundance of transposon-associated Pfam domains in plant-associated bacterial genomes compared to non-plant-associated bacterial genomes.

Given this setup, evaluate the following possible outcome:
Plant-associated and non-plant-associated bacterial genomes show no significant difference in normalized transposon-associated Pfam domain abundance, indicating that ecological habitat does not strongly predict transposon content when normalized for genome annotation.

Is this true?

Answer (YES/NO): NO